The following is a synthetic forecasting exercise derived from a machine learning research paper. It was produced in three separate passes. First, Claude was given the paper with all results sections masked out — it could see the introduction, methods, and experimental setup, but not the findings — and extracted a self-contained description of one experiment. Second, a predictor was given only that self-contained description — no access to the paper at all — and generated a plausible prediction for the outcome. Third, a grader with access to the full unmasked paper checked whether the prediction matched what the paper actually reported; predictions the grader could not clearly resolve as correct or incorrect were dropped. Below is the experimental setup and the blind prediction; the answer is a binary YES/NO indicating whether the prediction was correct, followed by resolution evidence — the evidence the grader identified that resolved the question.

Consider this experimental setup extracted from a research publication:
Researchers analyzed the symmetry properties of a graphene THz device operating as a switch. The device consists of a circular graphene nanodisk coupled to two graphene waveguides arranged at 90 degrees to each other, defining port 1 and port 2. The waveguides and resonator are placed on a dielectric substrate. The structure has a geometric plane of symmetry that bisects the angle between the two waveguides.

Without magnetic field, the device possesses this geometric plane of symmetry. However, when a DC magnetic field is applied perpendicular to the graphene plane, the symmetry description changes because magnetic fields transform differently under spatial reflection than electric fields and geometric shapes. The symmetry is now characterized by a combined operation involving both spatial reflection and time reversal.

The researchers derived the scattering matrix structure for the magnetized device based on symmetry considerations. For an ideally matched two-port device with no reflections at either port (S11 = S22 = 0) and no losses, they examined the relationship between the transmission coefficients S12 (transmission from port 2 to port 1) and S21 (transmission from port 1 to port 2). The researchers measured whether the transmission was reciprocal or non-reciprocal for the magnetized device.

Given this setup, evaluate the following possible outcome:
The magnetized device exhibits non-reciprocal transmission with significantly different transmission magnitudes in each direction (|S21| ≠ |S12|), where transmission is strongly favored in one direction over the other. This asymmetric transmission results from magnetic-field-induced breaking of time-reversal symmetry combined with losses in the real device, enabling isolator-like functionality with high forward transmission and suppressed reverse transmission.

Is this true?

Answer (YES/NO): NO